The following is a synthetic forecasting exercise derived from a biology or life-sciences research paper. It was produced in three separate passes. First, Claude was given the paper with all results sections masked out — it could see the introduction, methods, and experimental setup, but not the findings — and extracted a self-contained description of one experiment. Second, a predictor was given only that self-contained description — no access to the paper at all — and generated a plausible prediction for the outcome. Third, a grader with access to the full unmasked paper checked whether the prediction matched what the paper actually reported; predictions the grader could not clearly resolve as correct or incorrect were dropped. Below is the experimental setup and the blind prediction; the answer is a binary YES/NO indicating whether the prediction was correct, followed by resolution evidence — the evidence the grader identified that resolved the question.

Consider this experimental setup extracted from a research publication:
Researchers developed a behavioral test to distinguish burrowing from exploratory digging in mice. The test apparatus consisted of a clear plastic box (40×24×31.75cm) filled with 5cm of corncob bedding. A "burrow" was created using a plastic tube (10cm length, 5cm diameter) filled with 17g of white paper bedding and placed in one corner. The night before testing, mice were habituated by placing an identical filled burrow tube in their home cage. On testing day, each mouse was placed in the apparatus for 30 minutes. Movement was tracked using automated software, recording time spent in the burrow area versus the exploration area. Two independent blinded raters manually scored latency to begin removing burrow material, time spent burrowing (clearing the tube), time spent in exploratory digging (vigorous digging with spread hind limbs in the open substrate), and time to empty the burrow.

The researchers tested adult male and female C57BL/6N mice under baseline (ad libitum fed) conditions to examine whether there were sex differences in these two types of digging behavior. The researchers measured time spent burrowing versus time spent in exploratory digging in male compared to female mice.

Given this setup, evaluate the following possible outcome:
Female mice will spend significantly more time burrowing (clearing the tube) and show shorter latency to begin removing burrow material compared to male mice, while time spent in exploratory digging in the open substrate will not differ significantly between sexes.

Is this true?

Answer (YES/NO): NO